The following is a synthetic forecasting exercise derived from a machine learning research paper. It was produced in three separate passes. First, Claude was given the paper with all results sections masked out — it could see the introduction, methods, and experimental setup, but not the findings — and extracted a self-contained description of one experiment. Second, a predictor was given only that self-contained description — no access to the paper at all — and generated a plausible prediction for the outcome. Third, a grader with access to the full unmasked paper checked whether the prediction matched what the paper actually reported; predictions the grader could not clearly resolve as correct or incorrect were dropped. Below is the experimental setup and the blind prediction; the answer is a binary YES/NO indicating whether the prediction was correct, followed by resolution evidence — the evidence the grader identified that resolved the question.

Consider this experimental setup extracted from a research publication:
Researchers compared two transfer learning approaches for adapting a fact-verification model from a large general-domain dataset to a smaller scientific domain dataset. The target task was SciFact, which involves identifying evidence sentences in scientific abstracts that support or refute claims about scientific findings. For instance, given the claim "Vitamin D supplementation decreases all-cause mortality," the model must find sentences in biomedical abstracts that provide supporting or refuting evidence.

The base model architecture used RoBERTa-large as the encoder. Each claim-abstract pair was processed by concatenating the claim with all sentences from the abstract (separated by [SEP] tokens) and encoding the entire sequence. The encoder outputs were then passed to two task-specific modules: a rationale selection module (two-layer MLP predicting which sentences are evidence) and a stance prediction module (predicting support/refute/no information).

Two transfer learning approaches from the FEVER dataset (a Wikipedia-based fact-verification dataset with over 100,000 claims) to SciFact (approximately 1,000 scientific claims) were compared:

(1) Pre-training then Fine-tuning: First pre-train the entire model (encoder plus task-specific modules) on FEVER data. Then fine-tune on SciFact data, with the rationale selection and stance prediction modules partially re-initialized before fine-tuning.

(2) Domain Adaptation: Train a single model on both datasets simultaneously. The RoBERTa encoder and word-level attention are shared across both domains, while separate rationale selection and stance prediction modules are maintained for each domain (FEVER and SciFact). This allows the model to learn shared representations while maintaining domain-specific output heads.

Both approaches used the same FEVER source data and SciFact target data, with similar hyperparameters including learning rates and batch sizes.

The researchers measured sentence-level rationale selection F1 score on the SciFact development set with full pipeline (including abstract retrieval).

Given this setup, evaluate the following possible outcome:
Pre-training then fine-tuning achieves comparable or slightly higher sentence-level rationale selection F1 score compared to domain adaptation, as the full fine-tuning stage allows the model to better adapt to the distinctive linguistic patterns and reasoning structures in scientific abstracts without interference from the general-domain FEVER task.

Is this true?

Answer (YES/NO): YES